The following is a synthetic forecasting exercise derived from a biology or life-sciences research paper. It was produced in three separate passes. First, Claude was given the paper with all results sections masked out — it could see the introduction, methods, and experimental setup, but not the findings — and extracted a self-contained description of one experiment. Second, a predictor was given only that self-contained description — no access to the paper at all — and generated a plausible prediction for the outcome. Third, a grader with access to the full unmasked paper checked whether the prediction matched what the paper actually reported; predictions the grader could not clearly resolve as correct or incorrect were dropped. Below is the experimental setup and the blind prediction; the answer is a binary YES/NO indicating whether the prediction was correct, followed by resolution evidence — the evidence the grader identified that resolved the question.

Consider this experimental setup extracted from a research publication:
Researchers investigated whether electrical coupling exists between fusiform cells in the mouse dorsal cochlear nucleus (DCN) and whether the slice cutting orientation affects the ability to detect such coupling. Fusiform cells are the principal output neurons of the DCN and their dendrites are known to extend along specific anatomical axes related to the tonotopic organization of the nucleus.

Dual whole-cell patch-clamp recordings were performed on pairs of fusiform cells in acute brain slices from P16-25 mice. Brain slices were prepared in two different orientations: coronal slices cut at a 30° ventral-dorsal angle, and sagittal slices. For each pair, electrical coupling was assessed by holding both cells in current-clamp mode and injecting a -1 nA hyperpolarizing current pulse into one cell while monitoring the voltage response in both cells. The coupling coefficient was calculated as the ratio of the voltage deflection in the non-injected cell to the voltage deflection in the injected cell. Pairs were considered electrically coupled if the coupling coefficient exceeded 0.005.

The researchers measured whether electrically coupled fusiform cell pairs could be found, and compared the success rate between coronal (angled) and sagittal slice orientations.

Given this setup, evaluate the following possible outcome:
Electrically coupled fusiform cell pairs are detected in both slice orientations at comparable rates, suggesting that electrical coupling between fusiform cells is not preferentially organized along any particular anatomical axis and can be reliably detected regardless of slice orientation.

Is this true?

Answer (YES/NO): NO